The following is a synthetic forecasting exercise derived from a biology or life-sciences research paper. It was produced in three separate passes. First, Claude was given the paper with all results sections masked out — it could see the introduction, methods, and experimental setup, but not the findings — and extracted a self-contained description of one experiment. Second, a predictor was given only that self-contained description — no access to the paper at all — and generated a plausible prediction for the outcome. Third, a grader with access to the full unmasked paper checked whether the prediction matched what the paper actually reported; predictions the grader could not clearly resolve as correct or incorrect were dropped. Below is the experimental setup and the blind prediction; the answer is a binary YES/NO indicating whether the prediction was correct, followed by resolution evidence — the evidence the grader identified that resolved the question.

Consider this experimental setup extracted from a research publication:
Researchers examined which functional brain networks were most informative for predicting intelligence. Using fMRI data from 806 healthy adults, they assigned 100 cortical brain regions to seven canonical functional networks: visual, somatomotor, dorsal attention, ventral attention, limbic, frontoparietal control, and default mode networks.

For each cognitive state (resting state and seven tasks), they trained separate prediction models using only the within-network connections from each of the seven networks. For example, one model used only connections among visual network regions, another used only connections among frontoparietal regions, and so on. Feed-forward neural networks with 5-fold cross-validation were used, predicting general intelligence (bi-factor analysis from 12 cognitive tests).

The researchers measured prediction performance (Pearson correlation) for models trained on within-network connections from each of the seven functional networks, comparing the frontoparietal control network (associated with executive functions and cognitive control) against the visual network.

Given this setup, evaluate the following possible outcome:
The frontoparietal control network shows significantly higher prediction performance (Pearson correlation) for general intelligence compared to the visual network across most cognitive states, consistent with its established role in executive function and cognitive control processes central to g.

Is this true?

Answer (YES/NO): YES